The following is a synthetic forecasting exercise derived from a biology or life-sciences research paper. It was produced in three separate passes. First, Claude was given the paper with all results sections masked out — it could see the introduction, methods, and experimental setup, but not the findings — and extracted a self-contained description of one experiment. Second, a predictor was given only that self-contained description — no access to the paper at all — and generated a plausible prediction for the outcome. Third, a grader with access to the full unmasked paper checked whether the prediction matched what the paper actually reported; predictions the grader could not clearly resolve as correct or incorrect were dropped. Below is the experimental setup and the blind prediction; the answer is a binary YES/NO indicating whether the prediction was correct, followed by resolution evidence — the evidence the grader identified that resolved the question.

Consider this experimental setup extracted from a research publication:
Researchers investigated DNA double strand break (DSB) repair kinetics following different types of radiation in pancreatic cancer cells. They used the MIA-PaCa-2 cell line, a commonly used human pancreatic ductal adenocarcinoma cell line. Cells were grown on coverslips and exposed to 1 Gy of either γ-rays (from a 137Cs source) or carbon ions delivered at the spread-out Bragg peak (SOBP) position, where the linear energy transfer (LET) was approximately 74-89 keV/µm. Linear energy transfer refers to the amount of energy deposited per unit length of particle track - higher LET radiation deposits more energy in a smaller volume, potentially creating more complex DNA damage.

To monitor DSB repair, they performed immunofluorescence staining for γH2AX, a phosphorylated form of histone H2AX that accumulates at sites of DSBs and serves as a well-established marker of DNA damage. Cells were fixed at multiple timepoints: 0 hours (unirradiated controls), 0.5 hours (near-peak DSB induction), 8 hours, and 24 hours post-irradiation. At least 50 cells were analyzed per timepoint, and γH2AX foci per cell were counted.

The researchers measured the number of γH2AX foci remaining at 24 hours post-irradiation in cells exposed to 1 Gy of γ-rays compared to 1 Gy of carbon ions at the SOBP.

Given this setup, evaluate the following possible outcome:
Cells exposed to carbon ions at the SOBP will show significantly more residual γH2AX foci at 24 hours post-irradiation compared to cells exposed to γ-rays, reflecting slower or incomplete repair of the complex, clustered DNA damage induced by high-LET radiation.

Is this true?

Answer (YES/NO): YES